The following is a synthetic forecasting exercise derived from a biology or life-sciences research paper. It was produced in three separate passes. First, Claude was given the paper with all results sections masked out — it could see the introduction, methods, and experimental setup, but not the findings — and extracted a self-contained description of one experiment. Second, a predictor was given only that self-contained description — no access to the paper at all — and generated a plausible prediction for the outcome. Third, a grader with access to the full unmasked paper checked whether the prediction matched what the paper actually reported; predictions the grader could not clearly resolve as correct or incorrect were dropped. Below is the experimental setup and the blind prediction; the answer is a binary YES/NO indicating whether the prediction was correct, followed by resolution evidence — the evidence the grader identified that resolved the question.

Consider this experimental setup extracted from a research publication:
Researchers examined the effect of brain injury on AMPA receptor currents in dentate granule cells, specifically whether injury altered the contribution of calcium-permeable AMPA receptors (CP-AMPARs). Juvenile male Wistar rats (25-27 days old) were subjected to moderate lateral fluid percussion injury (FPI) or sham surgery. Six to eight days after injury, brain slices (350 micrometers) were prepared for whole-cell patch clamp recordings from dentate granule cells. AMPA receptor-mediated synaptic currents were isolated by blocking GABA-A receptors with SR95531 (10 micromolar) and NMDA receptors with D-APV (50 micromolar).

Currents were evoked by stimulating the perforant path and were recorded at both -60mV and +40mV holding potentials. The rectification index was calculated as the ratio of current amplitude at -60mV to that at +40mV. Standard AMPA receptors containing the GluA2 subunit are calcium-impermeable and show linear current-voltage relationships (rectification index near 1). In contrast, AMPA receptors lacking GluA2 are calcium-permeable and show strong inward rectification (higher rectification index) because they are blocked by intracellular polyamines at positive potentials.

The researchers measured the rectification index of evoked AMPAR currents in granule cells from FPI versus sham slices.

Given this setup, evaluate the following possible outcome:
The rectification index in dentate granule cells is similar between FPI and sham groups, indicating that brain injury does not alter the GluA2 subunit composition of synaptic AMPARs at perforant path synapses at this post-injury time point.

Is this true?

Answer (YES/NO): NO